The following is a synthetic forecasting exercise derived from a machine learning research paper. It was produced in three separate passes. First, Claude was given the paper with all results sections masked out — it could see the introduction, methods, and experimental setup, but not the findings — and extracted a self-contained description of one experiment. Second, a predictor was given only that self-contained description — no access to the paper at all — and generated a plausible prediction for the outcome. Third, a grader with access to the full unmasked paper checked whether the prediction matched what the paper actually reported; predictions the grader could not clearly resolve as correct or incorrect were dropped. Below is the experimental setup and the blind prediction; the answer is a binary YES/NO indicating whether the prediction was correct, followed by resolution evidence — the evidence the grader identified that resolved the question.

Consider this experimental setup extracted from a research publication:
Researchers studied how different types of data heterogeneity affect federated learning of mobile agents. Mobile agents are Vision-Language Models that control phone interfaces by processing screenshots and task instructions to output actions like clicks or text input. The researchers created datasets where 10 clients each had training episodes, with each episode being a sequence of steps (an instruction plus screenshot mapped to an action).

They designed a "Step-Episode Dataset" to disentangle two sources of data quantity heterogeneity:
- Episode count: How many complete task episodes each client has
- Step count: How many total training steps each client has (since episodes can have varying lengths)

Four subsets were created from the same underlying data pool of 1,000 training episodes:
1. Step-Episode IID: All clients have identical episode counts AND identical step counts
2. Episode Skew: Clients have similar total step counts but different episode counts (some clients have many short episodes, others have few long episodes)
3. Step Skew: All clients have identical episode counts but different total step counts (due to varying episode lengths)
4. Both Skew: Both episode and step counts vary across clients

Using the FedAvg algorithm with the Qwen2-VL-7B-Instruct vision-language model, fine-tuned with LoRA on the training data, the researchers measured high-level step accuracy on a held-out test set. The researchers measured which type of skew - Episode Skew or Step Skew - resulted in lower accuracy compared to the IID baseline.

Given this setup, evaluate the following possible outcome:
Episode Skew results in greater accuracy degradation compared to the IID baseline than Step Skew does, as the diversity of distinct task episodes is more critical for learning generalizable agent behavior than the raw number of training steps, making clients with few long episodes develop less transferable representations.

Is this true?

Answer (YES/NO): NO